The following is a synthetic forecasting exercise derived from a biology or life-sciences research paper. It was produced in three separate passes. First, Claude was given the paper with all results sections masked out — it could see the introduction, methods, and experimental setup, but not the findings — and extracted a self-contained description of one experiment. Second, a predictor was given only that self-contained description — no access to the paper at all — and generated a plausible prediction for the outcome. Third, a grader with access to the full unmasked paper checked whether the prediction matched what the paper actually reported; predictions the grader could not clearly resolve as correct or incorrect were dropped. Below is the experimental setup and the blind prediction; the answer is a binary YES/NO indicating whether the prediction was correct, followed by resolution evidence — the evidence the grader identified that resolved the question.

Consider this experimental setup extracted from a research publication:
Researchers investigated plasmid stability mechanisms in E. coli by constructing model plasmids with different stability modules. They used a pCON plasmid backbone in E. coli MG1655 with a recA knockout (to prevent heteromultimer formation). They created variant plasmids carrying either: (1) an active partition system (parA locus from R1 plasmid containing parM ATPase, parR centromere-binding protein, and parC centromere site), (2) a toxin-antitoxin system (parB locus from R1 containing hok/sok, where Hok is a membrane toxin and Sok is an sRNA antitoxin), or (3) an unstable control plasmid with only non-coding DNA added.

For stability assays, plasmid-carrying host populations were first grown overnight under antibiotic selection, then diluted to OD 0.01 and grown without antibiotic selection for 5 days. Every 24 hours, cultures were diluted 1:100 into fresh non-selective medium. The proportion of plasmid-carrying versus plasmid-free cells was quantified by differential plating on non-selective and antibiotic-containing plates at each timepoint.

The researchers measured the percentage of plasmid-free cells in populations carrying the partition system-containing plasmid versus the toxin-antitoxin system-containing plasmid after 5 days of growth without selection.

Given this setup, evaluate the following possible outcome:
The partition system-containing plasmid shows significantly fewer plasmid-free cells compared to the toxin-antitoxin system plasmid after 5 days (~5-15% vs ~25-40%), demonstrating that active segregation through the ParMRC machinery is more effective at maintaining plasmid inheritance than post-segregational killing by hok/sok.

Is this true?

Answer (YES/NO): NO